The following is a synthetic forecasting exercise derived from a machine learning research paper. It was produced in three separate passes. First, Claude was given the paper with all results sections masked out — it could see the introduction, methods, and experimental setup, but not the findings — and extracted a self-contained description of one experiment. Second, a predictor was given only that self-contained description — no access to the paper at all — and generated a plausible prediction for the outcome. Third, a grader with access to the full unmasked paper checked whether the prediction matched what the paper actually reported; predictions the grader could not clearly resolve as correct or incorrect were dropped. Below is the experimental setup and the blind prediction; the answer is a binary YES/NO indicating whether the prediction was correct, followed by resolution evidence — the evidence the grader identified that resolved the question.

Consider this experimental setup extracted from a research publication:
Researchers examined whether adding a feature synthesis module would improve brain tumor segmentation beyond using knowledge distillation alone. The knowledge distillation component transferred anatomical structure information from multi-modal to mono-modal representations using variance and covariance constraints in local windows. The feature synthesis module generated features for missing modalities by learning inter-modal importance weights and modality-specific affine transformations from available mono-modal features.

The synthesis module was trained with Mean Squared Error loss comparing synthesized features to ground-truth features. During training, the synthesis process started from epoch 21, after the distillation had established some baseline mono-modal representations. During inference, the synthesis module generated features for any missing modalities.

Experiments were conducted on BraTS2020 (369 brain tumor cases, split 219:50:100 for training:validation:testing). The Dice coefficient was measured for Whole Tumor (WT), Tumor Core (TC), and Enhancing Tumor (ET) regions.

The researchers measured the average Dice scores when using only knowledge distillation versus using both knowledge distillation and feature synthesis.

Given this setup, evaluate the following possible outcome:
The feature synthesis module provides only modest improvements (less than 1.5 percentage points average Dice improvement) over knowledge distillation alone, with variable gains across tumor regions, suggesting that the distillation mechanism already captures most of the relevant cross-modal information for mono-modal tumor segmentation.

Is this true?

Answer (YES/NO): YES